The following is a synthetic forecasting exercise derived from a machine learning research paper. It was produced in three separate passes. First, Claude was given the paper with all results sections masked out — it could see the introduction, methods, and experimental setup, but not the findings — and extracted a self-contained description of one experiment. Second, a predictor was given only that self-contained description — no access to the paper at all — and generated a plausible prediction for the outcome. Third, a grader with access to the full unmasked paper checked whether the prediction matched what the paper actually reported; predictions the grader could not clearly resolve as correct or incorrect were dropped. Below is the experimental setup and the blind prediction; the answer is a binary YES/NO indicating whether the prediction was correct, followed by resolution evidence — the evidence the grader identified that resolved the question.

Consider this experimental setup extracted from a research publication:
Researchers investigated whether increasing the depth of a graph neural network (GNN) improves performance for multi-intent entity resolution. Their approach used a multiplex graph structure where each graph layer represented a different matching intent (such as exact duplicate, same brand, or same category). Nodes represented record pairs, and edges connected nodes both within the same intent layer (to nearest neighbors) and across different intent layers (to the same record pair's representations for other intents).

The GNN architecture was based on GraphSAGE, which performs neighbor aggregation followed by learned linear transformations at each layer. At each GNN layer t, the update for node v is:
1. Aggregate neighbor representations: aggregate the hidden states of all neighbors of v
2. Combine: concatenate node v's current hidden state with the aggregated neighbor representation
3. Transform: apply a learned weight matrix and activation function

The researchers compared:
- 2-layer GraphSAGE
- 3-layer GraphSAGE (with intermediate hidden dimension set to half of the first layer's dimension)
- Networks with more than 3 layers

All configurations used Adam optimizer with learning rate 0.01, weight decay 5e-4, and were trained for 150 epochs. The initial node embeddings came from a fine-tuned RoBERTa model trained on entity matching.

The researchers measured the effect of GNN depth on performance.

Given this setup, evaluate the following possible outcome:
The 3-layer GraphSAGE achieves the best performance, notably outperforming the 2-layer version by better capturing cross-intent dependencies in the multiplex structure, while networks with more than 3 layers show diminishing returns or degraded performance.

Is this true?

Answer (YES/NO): NO